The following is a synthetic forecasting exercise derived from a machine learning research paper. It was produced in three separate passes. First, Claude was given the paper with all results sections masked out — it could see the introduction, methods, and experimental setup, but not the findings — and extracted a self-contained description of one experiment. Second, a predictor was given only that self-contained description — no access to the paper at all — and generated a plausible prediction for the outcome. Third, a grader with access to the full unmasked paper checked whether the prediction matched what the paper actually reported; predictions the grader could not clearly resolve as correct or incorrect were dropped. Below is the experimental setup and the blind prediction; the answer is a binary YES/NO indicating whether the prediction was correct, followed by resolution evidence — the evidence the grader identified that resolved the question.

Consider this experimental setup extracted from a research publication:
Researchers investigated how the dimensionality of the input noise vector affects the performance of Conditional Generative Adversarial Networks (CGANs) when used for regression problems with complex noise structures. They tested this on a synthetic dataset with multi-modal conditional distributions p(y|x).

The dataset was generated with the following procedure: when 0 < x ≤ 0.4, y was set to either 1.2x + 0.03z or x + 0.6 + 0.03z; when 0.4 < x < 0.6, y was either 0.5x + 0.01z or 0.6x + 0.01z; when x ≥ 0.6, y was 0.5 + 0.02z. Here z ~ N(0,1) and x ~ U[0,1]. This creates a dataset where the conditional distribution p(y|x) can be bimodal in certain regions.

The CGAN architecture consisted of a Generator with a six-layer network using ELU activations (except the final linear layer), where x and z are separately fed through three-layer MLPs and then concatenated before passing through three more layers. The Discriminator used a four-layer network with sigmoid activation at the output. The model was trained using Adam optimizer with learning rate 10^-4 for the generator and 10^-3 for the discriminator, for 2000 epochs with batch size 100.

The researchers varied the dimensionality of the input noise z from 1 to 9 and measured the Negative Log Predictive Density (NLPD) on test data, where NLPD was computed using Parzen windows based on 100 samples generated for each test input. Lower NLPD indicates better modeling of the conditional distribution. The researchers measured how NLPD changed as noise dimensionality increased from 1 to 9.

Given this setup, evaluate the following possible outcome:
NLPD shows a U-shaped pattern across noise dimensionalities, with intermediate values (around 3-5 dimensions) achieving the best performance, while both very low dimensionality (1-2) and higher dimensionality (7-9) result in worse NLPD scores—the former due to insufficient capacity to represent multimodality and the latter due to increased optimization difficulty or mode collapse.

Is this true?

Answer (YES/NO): NO